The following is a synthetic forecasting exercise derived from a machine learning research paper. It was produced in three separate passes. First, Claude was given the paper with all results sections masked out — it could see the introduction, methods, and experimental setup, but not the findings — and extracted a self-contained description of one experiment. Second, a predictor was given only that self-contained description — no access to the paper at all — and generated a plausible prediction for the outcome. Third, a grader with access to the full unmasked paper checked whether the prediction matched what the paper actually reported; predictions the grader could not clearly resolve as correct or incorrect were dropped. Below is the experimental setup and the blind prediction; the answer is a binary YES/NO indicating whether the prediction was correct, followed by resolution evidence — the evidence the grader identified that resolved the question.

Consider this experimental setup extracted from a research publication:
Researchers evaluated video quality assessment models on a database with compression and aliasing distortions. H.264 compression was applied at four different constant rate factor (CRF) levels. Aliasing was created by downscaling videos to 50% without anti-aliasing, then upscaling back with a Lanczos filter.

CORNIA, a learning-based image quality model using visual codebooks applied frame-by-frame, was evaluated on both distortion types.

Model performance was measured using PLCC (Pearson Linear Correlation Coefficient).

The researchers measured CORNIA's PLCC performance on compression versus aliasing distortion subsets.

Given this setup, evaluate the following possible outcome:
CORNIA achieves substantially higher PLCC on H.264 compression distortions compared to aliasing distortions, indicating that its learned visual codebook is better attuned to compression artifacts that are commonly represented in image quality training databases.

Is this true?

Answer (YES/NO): NO